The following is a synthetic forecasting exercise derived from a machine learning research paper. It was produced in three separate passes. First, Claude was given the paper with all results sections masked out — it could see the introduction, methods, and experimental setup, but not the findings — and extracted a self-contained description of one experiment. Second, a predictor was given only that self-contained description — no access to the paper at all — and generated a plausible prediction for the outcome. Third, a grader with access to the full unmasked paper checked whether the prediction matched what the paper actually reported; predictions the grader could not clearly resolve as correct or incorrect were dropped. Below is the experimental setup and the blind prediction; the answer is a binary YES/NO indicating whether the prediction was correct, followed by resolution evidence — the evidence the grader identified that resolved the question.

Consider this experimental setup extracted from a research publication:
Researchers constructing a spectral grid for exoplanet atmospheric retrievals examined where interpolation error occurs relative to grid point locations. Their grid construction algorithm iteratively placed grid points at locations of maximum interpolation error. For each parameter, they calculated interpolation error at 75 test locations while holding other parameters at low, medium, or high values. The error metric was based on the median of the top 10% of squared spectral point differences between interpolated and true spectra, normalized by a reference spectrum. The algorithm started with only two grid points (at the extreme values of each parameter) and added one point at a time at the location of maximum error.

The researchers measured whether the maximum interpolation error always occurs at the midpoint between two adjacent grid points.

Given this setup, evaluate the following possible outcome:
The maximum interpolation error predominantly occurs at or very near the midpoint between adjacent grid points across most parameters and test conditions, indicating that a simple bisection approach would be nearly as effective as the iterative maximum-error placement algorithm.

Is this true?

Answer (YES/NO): NO